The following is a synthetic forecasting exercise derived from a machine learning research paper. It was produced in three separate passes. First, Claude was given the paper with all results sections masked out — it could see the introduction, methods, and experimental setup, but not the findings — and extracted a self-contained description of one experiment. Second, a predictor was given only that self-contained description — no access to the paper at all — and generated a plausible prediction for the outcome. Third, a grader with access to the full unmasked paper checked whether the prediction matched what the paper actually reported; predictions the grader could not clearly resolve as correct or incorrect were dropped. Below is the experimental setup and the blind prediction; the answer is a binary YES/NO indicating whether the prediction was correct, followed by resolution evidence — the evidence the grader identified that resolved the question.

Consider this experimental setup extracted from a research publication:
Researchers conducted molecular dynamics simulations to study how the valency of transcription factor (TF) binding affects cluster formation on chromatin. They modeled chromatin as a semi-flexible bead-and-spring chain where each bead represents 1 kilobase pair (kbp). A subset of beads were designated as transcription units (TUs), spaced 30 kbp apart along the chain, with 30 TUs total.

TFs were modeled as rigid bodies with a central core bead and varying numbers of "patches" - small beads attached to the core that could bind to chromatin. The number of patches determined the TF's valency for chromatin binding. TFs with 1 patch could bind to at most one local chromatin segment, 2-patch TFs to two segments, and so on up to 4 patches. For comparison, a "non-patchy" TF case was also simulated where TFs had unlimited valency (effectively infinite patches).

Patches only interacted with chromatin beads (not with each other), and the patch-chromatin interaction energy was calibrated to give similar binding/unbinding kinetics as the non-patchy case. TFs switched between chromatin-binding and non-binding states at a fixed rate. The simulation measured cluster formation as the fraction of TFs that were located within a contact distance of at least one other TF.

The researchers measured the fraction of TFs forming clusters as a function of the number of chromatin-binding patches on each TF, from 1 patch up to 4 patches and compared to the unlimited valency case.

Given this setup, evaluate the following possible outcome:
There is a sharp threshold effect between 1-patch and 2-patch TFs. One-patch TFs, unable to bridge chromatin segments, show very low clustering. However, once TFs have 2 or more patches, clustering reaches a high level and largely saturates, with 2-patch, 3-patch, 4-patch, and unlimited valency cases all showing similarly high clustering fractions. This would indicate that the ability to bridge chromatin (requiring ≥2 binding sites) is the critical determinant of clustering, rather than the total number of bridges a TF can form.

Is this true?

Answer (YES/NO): NO